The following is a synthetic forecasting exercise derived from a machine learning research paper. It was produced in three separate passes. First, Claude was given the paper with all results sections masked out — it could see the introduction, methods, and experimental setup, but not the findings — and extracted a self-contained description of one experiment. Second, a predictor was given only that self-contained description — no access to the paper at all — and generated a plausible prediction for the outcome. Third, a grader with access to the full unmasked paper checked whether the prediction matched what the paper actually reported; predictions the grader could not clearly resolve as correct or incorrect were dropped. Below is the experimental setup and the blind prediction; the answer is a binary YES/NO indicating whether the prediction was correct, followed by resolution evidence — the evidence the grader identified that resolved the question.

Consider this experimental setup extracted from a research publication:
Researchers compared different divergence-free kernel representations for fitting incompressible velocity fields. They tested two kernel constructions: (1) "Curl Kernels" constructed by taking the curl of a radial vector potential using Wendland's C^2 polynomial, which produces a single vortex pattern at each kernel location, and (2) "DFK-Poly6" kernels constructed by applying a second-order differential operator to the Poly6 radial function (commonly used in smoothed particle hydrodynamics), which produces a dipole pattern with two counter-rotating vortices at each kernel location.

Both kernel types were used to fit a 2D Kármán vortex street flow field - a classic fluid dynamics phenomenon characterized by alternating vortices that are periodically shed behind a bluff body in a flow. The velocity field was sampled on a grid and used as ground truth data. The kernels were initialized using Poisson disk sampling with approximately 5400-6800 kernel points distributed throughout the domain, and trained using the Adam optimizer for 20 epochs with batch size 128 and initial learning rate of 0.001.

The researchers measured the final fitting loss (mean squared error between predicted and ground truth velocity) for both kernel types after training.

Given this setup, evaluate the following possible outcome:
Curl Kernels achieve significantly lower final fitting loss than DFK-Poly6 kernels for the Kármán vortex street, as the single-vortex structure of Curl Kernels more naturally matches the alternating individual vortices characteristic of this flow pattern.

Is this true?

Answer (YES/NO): YES